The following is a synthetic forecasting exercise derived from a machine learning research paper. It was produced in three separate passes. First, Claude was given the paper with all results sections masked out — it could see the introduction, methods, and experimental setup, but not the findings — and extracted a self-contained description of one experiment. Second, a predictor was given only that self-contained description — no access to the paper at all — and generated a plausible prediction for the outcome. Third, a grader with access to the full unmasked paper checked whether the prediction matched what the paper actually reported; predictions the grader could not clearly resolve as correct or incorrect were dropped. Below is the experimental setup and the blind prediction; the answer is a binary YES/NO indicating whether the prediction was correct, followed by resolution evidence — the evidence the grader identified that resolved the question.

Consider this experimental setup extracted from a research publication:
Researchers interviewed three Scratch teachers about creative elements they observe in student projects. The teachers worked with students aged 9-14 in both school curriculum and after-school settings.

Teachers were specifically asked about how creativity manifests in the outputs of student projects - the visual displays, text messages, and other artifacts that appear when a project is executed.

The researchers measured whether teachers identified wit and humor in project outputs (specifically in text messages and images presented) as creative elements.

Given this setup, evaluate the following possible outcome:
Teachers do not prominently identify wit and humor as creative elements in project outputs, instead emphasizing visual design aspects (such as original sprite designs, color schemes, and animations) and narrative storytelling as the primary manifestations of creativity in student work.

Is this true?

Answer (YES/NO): NO